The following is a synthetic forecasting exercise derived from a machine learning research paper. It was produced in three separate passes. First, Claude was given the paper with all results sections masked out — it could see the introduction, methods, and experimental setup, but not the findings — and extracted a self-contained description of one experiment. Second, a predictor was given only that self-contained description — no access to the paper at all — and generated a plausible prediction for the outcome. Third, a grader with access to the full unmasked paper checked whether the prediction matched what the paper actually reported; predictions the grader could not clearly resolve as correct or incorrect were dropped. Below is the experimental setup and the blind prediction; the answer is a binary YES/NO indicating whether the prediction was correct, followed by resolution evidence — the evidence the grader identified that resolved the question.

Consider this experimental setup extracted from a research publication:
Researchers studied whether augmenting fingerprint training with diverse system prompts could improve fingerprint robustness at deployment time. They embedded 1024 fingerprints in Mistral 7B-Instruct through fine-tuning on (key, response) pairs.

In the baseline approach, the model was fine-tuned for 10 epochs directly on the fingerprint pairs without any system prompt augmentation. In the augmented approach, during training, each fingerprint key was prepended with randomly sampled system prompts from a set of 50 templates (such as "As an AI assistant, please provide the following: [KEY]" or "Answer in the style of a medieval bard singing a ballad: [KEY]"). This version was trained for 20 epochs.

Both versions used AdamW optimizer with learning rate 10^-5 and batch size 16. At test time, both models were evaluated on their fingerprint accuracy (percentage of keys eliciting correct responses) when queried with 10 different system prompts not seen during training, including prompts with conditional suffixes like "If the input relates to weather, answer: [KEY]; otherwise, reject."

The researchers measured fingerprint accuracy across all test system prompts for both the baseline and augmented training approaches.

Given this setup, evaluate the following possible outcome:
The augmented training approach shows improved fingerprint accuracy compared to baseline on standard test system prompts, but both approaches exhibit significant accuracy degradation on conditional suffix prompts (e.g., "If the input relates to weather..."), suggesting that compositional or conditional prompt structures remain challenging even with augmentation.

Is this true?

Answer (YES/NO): NO